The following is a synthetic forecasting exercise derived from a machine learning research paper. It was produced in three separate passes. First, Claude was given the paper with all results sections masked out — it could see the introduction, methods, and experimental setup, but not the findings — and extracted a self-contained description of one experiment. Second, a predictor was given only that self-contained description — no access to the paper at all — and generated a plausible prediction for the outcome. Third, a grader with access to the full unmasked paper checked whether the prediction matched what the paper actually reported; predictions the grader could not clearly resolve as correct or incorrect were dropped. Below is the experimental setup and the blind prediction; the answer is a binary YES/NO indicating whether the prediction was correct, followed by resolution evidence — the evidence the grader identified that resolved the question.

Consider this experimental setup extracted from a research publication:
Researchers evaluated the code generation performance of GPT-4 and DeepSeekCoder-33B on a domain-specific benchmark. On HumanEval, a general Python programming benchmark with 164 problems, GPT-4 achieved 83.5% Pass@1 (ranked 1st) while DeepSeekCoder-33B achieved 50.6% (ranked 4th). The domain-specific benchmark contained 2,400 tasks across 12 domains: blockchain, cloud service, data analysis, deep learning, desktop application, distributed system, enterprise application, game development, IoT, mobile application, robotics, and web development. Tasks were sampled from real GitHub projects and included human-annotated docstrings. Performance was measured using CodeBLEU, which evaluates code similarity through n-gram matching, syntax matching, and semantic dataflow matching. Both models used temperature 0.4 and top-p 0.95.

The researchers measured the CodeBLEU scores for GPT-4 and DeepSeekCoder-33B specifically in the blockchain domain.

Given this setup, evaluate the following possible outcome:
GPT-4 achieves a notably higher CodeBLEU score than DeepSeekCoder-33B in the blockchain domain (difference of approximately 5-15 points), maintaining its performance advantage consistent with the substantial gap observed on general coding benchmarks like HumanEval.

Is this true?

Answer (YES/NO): NO